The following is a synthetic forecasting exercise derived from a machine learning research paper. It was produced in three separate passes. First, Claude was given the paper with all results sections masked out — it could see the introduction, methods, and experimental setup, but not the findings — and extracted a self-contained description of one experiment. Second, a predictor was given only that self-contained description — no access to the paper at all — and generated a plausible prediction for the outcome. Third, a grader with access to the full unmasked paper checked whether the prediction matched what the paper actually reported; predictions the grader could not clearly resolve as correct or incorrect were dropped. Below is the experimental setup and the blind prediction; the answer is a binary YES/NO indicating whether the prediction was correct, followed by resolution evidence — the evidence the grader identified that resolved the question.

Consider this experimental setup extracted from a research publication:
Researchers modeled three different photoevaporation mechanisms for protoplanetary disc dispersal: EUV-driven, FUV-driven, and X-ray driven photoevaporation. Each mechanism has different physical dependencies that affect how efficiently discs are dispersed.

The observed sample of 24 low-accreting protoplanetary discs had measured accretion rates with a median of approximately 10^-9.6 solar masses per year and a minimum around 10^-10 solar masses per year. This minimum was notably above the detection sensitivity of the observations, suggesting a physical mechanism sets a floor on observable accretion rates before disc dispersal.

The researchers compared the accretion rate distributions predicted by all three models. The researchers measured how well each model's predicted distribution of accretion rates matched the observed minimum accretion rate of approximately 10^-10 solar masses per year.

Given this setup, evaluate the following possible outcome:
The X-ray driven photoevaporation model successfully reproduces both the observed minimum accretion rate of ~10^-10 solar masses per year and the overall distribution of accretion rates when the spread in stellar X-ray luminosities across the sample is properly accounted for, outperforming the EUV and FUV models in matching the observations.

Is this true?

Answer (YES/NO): YES